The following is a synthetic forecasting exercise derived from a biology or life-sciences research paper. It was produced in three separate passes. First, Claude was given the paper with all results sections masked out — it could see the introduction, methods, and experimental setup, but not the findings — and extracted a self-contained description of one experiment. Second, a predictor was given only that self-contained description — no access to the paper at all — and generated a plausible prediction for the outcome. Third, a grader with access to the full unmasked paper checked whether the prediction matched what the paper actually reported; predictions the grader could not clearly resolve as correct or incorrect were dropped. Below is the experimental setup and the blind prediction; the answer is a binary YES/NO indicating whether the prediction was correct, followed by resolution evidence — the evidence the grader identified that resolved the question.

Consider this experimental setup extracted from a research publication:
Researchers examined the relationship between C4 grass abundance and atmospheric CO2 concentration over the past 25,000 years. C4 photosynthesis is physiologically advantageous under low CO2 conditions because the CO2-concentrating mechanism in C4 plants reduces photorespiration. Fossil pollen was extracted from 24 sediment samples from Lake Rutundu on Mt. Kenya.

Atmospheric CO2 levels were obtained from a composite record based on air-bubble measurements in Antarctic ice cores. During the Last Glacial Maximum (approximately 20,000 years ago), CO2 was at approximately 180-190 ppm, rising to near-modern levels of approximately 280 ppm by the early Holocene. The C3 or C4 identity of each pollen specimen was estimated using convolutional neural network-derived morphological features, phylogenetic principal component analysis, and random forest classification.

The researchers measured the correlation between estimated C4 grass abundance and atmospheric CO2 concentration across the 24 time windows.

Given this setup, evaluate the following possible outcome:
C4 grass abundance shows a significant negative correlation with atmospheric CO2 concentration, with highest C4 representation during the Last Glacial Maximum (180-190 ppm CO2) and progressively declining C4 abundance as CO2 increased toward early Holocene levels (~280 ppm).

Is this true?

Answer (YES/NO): NO